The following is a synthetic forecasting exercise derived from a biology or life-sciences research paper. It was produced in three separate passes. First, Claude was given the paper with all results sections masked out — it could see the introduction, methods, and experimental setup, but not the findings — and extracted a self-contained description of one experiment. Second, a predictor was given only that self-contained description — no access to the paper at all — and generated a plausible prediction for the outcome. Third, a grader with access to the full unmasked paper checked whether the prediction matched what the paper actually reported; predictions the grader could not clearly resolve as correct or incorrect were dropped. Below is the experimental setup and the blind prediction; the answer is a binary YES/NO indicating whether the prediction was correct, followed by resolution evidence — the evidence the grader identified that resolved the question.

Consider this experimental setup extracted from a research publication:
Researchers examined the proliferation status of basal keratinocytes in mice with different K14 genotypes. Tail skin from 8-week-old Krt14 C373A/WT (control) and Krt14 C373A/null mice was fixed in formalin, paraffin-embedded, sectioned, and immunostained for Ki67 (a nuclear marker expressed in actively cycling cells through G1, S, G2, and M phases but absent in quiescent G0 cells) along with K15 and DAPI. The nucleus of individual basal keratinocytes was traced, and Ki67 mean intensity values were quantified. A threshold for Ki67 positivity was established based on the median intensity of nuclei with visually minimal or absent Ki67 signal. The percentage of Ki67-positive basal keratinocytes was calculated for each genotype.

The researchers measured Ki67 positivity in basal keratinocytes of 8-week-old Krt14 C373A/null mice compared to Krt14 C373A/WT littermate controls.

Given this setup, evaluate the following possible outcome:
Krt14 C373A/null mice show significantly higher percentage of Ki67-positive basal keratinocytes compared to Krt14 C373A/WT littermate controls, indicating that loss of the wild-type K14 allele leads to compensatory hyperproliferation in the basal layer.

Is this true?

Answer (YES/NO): YES